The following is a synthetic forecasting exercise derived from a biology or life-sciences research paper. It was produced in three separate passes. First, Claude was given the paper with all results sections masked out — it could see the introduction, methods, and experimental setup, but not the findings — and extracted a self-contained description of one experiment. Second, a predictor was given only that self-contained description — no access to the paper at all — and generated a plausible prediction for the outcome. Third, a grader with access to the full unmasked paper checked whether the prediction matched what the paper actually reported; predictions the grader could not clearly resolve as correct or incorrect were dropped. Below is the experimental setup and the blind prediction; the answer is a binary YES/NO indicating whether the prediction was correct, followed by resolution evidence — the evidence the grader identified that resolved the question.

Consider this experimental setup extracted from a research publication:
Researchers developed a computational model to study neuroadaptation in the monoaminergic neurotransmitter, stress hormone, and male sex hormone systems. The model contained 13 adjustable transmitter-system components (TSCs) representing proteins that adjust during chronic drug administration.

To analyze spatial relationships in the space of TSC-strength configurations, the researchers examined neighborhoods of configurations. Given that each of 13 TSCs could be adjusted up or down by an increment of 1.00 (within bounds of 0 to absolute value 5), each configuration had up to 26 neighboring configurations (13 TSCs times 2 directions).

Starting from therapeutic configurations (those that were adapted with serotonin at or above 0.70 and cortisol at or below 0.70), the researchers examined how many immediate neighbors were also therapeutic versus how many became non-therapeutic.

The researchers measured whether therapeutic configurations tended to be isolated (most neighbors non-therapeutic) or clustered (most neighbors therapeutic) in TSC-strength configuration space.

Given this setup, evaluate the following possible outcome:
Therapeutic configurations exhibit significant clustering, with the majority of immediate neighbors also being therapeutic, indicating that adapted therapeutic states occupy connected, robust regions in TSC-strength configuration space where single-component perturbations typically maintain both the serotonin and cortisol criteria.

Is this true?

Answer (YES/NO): NO